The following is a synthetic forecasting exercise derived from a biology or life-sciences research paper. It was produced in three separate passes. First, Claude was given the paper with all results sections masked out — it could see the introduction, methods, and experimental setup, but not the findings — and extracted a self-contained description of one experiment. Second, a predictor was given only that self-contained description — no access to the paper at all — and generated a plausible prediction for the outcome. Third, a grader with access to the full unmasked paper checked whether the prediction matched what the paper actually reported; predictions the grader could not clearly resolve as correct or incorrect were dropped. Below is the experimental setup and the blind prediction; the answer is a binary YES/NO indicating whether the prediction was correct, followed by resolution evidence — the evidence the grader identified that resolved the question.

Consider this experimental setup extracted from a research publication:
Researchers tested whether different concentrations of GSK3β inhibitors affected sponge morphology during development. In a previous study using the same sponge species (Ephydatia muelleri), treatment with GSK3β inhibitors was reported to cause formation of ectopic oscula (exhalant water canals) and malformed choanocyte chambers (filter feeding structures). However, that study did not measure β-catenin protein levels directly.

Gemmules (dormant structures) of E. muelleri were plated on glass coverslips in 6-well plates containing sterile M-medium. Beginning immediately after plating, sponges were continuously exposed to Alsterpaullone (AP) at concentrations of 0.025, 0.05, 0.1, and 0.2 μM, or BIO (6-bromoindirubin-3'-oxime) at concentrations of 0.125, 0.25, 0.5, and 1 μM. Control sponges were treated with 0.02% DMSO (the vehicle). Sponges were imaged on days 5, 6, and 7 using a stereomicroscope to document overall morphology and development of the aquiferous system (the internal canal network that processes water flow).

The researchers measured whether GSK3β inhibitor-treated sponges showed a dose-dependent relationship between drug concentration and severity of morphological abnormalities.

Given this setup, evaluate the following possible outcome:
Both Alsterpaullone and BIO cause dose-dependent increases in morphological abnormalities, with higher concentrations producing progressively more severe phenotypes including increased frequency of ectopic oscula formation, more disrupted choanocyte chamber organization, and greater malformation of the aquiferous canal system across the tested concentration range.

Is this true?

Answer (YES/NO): NO